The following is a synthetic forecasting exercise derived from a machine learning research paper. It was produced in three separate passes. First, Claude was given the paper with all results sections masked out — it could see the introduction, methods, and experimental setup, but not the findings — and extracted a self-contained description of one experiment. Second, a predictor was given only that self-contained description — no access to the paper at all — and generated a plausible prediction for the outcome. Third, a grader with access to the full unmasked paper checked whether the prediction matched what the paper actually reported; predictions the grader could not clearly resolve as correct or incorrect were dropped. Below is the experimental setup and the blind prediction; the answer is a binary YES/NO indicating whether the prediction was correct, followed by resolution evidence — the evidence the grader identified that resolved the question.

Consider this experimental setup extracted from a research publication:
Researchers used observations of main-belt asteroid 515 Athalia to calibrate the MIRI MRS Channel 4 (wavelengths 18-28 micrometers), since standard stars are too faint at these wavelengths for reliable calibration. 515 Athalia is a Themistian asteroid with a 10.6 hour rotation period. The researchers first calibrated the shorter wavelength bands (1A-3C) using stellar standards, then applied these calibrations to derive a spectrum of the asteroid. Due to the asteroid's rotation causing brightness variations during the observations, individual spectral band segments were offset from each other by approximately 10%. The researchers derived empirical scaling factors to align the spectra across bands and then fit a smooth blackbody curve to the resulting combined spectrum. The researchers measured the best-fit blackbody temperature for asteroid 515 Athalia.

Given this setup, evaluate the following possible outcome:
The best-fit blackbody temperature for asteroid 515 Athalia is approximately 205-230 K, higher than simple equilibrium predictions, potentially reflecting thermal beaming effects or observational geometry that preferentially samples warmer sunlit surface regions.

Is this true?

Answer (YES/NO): NO